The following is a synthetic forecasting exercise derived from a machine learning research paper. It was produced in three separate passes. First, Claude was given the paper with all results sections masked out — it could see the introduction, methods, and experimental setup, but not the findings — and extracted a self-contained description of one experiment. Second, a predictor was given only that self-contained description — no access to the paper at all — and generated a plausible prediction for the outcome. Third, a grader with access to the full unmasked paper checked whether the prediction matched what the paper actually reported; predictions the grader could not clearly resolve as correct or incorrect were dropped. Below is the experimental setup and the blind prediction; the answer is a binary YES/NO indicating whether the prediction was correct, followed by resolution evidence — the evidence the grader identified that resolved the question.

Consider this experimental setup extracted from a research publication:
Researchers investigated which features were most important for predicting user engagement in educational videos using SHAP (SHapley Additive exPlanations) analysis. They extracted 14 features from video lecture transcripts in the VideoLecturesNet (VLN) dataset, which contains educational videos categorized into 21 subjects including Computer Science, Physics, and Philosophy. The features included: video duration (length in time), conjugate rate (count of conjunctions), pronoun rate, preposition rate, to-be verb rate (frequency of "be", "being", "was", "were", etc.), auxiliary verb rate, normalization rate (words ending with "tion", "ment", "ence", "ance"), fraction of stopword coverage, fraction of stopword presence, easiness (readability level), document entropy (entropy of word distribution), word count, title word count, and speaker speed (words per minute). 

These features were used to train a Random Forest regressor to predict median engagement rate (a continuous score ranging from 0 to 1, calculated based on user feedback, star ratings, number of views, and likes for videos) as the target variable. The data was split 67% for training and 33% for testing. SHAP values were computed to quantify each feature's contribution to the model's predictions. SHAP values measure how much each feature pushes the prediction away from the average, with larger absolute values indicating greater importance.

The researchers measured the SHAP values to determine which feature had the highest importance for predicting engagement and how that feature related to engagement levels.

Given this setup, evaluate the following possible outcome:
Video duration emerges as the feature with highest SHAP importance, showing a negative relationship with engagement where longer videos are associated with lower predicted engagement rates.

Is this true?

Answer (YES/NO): YES